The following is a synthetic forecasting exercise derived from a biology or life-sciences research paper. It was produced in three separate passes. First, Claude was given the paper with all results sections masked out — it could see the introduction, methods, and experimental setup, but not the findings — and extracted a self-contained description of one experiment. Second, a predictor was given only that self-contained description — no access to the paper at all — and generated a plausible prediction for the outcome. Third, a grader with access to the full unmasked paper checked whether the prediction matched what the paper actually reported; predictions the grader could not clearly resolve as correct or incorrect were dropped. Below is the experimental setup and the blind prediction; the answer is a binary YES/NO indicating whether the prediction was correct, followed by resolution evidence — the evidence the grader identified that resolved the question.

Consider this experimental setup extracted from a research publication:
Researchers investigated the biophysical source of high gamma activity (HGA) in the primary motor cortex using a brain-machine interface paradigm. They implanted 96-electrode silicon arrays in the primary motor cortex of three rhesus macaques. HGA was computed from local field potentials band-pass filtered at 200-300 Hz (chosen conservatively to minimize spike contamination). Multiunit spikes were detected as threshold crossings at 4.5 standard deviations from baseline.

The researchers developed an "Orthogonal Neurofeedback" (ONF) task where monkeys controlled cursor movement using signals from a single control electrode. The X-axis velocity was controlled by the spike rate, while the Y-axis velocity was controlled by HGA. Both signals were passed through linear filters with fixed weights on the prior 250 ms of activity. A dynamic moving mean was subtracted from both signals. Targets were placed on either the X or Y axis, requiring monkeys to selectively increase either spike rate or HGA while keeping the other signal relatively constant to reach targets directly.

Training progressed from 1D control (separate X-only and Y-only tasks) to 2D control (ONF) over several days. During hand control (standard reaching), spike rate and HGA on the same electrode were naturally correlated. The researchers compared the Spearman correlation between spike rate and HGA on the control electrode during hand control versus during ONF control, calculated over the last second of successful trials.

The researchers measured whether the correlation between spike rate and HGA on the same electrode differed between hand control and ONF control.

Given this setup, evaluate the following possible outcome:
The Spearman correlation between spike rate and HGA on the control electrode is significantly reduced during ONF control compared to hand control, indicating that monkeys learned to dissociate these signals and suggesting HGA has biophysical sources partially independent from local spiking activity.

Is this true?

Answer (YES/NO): YES